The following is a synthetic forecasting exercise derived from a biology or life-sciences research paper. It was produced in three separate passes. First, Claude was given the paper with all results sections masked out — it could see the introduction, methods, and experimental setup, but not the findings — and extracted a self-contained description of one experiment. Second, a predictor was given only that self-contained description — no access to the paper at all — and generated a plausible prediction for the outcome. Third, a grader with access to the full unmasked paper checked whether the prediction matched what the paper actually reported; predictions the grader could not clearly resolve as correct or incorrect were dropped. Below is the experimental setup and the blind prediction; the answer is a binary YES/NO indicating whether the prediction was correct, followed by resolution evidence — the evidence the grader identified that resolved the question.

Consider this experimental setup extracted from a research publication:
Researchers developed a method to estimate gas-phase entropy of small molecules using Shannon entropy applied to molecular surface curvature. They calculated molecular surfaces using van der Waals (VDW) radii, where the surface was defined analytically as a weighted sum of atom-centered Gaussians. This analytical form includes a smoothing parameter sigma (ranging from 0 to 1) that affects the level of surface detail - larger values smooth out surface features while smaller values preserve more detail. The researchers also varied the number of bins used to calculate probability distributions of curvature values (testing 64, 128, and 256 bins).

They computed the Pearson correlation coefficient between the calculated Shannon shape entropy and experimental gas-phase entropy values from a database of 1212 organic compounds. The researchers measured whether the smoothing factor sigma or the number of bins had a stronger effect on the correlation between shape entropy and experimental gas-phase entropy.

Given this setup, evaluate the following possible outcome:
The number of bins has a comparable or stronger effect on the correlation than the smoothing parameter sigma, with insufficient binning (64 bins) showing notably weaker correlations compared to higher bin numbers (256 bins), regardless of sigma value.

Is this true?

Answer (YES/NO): NO